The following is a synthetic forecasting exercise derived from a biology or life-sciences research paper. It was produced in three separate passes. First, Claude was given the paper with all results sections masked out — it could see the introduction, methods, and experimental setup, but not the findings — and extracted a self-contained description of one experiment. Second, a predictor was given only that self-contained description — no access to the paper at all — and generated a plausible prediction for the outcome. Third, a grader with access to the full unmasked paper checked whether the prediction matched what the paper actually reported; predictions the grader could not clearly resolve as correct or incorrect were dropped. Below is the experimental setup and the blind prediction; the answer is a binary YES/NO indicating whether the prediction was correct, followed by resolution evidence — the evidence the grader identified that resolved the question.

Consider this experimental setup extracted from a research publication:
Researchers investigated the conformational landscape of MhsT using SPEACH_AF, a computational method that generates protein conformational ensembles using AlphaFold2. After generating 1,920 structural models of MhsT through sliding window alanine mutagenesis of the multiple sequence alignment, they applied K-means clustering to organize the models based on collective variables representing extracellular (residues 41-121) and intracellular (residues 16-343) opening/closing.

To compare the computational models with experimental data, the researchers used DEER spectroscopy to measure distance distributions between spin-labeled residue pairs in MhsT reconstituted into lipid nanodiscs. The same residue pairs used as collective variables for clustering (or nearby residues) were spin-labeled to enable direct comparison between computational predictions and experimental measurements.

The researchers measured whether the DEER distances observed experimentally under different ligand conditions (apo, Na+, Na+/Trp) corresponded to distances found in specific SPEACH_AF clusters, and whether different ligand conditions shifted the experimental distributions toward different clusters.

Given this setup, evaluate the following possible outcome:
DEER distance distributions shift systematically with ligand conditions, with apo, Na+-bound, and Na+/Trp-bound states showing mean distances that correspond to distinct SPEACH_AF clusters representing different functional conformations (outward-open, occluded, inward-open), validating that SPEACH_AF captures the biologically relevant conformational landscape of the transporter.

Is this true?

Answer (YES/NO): NO